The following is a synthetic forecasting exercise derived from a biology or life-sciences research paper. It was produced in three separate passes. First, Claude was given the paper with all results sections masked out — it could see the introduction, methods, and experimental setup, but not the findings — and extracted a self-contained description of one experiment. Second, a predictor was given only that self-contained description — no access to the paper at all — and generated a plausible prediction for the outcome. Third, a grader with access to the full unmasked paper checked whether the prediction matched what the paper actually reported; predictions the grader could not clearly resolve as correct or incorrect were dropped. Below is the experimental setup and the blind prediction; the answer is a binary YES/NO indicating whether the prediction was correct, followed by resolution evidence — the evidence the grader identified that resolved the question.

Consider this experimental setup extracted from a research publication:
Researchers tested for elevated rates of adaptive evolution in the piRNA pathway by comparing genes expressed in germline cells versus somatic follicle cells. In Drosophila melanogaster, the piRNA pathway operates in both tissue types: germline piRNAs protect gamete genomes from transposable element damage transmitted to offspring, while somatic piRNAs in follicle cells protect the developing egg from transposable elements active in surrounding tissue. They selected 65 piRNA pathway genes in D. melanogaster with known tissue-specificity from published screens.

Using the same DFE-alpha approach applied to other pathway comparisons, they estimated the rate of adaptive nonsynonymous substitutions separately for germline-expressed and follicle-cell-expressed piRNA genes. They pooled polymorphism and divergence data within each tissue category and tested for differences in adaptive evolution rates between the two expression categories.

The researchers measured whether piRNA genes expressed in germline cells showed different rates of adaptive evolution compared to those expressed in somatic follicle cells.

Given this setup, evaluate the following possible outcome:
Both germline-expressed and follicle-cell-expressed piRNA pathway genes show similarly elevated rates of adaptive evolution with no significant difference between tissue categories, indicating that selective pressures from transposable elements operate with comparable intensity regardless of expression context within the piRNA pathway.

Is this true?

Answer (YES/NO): NO